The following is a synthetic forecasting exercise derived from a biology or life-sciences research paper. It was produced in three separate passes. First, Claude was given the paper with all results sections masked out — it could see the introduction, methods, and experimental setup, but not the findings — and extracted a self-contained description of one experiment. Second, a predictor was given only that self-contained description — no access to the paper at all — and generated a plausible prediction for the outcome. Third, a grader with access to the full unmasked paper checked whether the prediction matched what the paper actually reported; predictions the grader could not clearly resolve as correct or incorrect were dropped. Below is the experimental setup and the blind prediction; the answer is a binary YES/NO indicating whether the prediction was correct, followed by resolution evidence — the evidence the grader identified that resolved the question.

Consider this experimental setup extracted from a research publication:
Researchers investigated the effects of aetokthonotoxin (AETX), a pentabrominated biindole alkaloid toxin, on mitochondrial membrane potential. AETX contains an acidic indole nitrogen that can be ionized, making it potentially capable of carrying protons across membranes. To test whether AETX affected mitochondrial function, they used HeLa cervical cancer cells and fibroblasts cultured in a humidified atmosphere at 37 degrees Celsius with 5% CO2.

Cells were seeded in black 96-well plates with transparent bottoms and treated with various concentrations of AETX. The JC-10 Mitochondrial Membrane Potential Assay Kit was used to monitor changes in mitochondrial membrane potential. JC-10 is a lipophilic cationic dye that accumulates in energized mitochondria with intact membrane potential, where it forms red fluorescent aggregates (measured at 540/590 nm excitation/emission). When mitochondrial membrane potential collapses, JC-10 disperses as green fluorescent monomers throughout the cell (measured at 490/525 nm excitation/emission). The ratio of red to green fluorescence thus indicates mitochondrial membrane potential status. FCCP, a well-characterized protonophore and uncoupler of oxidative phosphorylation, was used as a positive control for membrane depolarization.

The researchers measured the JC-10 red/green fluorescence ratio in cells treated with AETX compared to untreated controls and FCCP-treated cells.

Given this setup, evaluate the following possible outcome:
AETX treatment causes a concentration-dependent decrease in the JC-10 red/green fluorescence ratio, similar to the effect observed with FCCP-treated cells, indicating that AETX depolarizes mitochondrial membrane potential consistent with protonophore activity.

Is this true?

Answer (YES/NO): NO